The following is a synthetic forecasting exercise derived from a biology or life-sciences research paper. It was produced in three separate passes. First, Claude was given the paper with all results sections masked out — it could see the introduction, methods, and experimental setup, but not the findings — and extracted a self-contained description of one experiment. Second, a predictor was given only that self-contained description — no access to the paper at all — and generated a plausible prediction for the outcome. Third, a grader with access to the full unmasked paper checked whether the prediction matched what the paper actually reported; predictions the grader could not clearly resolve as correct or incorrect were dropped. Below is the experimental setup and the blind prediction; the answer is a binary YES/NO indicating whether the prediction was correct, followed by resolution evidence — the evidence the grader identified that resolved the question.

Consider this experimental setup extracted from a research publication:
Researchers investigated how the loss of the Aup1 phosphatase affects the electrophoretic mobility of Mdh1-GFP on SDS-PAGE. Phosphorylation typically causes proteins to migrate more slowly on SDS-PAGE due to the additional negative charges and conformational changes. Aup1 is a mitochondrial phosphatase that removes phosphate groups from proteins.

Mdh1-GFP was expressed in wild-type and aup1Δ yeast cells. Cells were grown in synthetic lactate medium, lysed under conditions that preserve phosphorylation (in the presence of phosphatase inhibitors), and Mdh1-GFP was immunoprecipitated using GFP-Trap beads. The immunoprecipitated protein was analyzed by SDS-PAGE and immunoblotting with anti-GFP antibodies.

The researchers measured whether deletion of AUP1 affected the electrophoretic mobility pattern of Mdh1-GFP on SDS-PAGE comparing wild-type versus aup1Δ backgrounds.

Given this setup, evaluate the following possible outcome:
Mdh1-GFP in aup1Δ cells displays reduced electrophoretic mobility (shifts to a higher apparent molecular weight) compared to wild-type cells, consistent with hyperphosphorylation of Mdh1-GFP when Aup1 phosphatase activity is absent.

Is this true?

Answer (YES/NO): NO